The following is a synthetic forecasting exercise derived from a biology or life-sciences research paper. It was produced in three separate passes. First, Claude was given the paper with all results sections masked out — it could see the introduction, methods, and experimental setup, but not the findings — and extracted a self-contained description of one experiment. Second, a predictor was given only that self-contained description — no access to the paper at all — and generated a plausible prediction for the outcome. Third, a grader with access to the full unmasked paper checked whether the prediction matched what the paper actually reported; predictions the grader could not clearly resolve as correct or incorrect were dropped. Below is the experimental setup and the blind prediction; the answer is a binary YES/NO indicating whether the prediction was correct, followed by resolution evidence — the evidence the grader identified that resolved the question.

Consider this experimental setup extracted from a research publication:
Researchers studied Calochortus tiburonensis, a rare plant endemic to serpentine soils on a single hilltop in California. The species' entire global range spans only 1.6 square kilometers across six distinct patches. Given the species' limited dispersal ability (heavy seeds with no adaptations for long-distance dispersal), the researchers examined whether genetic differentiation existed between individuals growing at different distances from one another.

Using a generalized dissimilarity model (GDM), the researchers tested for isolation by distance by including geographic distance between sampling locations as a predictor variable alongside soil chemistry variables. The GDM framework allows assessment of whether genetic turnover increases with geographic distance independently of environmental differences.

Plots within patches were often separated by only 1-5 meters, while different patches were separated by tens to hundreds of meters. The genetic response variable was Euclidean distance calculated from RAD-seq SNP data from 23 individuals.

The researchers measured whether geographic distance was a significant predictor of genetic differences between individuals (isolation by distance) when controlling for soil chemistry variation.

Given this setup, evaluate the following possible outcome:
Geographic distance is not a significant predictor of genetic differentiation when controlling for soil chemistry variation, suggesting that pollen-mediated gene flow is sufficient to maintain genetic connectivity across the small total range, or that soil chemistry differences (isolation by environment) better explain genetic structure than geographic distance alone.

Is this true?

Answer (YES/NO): YES